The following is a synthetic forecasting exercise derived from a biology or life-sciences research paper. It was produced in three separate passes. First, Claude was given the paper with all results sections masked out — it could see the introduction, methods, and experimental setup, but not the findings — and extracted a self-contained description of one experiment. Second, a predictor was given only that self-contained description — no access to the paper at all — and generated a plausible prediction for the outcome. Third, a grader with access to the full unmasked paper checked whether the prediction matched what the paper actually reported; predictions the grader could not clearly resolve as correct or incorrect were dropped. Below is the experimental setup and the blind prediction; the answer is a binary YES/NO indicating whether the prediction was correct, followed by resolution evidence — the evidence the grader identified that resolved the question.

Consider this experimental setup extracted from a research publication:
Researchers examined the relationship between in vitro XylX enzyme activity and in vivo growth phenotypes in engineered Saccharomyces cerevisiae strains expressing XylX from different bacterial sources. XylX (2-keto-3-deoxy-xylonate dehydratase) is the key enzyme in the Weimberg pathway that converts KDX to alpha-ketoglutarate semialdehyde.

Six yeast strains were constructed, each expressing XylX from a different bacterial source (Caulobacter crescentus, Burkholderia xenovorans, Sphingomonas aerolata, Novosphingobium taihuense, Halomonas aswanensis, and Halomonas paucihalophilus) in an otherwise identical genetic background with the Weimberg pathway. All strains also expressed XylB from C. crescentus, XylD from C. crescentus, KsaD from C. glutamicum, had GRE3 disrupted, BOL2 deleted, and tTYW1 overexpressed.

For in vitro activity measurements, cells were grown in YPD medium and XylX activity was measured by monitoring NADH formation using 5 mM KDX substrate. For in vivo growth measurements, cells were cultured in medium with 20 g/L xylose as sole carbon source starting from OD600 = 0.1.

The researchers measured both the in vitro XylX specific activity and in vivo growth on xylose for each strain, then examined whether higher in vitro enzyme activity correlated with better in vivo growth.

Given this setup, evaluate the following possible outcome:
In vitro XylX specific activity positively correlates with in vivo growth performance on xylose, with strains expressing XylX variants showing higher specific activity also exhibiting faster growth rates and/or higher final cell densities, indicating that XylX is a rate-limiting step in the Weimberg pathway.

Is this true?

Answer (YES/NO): NO